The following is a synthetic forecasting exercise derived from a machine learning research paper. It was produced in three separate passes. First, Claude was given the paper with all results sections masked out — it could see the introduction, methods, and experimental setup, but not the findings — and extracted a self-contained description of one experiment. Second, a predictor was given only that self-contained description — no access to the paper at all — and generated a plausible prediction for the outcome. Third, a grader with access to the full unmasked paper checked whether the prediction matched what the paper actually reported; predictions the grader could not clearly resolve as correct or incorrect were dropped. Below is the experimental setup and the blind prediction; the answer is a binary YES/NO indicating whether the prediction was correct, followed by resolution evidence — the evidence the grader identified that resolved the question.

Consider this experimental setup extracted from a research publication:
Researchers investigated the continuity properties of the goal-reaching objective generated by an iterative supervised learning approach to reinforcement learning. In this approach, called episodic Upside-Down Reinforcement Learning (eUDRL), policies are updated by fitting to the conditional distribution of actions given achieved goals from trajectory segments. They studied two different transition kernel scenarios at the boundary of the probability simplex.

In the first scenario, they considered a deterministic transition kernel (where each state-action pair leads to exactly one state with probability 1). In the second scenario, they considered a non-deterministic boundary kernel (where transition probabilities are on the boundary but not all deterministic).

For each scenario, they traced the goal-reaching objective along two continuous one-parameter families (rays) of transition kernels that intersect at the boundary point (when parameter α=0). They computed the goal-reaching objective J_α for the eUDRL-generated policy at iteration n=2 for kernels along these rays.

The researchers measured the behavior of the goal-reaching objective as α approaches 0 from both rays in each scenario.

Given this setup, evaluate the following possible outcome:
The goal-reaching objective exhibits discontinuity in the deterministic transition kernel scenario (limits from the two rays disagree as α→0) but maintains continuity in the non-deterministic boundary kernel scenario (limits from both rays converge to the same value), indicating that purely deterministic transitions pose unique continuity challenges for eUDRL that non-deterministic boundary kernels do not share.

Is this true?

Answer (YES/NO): NO